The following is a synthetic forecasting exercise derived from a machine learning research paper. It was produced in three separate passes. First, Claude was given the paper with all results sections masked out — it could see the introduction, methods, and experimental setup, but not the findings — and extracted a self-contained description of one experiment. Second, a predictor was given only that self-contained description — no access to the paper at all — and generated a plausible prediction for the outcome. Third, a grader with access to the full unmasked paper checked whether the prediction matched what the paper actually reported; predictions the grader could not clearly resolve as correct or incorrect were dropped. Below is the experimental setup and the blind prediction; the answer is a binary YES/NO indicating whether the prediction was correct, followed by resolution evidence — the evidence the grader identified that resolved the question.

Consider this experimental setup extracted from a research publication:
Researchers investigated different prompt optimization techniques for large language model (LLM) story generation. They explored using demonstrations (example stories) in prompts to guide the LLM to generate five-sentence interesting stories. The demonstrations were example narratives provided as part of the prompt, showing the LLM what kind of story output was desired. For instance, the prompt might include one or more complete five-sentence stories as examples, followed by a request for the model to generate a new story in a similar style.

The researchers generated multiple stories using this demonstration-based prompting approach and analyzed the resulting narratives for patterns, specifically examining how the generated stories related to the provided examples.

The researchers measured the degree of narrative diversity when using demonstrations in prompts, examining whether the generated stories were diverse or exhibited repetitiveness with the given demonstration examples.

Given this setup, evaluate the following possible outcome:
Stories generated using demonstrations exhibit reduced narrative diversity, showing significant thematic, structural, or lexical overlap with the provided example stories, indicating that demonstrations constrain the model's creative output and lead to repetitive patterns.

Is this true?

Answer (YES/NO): YES